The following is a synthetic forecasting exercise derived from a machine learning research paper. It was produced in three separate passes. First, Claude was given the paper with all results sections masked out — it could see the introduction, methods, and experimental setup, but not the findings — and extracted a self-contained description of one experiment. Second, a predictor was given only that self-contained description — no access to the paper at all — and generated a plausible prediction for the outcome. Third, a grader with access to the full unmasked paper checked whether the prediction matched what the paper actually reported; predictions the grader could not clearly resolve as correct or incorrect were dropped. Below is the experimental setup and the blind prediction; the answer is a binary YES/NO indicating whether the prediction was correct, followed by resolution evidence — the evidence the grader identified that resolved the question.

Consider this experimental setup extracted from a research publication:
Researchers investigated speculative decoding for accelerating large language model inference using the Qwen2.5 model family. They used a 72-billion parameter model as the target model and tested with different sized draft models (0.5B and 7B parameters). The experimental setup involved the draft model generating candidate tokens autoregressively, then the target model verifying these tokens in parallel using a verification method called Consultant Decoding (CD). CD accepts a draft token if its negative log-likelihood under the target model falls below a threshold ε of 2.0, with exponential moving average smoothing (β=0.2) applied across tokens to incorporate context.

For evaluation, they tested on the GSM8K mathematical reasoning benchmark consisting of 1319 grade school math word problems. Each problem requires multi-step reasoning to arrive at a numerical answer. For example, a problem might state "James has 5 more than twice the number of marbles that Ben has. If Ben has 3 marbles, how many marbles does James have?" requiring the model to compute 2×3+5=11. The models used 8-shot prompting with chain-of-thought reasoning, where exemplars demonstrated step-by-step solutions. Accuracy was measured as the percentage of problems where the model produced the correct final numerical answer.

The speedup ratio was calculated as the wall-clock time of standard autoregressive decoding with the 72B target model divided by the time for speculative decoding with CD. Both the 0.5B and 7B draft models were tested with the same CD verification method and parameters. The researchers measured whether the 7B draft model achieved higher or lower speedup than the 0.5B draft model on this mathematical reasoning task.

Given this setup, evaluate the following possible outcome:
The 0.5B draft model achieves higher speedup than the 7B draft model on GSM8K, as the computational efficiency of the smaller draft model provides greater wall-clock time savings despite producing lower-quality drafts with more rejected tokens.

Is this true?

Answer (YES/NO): NO